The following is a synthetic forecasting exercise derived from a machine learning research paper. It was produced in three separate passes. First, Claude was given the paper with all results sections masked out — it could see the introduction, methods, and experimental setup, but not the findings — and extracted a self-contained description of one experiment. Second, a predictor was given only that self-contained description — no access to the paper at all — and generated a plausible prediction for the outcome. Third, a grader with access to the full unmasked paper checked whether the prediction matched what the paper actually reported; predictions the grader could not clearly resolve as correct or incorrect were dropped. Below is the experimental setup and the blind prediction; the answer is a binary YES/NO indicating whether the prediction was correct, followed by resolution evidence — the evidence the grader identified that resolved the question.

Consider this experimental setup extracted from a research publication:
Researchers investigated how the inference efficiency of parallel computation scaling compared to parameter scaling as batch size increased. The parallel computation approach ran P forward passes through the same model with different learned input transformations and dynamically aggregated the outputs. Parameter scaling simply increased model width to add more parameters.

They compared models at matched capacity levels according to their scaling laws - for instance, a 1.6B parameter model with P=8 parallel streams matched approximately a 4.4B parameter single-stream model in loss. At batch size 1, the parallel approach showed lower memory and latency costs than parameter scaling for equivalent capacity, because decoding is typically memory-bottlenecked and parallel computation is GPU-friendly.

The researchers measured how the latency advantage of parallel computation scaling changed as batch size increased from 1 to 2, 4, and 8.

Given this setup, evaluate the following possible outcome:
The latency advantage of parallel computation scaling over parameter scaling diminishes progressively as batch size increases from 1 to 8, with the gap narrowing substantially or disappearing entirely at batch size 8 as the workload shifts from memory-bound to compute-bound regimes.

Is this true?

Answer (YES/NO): YES